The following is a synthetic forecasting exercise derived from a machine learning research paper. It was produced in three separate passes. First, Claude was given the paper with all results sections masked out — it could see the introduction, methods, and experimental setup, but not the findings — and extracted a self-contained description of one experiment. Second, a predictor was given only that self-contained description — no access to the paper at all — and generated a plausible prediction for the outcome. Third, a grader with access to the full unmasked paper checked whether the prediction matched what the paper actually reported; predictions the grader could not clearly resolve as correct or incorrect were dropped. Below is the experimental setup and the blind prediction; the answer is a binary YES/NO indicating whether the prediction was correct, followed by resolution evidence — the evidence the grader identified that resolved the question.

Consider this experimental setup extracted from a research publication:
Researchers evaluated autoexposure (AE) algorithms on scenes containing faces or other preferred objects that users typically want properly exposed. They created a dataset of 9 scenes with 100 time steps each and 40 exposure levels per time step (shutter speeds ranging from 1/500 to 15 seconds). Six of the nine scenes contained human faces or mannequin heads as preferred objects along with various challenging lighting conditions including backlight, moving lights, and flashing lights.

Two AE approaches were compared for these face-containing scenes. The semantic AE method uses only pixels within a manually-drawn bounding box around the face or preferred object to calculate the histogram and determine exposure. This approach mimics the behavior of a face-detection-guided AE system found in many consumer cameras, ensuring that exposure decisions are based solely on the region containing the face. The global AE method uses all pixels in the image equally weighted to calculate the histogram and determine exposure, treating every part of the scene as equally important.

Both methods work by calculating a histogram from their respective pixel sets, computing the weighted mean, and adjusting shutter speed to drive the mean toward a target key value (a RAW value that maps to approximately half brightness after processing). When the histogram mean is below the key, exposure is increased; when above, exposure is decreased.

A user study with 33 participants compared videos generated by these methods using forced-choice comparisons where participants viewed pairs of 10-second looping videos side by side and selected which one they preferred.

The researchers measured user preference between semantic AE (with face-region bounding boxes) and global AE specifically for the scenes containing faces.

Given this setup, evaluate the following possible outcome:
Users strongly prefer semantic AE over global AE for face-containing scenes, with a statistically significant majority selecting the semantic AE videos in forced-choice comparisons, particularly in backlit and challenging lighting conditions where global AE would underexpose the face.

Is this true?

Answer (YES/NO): NO